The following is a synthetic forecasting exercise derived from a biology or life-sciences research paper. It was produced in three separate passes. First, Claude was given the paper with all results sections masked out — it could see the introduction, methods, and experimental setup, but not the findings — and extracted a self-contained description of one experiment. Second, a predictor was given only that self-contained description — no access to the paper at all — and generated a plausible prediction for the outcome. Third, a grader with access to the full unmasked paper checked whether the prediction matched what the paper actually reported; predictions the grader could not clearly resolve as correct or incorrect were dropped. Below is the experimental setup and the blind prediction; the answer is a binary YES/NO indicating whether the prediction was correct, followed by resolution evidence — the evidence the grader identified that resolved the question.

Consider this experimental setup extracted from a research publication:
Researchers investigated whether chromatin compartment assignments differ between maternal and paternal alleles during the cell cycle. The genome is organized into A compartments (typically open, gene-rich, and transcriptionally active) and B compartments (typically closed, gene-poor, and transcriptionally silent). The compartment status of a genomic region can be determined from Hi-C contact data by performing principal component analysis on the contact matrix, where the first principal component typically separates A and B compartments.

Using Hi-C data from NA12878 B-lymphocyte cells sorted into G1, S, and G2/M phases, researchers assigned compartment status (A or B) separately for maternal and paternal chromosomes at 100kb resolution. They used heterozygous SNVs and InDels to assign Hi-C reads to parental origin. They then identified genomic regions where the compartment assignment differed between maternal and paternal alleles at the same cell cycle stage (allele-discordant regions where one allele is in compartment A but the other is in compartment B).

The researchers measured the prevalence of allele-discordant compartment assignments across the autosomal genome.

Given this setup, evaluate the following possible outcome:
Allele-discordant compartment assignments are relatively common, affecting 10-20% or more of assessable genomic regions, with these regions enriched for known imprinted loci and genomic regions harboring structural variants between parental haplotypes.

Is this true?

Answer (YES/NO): NO